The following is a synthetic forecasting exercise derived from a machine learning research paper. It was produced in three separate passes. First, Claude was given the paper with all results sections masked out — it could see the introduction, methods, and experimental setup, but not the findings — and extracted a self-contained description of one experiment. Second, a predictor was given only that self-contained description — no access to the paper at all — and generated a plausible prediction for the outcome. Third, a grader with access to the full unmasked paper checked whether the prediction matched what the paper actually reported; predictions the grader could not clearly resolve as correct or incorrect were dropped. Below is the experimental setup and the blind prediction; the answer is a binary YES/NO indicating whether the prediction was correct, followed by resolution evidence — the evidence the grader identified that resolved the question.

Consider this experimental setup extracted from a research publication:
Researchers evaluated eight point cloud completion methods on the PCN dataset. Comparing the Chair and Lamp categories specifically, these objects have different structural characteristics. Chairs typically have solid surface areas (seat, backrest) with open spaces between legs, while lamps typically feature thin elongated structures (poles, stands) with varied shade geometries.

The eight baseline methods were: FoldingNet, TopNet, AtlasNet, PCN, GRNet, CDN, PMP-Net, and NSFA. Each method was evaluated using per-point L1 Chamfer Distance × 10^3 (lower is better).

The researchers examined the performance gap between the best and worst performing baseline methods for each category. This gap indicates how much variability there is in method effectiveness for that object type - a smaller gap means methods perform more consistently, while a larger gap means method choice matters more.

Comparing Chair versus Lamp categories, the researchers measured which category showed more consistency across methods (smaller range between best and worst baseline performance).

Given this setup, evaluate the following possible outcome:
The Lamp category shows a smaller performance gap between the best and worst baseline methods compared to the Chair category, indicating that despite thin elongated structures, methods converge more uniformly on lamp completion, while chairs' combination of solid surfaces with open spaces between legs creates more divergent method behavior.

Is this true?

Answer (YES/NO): NO